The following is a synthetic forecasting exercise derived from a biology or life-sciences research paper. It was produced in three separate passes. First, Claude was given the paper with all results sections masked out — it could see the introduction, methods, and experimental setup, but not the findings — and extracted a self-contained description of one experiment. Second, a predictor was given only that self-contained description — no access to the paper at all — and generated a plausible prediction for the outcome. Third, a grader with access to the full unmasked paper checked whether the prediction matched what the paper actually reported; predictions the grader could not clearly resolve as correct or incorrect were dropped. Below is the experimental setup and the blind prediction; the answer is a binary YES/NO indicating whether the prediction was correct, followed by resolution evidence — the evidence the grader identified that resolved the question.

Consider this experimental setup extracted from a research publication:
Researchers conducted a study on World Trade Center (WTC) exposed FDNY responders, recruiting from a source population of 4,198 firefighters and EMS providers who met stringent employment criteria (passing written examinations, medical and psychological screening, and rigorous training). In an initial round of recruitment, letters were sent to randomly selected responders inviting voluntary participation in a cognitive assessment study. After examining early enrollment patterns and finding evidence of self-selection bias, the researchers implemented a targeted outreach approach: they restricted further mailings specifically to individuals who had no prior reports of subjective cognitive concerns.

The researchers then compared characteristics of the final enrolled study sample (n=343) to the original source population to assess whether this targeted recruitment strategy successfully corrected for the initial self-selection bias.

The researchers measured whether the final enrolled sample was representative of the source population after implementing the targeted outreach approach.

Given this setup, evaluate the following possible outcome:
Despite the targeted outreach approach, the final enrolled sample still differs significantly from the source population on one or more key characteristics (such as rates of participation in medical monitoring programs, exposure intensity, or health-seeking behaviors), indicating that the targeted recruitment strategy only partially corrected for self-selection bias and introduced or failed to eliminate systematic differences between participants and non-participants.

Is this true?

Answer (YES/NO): NO